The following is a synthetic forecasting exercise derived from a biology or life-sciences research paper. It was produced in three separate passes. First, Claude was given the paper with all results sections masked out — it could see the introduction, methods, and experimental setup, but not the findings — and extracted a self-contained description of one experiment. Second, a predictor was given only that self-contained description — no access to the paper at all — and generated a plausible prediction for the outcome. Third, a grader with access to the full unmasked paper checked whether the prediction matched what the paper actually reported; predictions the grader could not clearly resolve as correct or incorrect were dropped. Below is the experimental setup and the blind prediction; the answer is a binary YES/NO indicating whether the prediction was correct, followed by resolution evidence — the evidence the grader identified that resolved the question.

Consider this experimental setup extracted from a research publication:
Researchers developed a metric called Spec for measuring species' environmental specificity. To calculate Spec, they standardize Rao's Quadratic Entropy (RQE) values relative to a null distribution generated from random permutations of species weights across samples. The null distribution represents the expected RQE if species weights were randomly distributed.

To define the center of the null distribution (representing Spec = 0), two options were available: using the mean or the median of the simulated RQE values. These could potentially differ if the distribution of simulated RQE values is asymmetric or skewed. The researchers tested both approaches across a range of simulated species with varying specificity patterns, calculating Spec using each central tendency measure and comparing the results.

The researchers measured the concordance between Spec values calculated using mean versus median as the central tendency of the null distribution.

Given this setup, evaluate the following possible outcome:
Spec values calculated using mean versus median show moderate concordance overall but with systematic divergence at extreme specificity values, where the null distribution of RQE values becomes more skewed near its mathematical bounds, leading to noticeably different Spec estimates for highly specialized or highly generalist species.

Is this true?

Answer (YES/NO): NO